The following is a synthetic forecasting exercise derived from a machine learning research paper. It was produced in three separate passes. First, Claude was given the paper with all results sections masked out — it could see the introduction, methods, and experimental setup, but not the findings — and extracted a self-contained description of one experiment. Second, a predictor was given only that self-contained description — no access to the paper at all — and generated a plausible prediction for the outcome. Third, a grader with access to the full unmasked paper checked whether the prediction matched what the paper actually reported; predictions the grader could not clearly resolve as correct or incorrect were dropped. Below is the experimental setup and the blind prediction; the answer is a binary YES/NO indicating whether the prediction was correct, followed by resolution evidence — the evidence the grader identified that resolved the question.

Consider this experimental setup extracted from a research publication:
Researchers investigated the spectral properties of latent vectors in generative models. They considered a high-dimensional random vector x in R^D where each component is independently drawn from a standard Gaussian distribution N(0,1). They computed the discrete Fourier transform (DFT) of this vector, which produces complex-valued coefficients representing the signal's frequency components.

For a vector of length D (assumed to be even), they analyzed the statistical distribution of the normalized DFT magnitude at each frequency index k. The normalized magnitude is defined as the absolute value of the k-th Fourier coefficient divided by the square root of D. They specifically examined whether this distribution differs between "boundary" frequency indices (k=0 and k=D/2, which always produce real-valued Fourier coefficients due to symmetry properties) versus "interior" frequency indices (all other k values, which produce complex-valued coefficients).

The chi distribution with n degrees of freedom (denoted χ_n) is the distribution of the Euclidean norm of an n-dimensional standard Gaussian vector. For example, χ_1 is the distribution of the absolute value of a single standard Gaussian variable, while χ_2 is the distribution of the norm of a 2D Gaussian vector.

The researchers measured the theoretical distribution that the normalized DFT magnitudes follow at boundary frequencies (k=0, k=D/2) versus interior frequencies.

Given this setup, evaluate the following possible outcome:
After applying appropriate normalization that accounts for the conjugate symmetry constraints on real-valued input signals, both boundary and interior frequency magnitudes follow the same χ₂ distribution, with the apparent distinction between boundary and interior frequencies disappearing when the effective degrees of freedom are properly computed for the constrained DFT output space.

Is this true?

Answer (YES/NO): NO